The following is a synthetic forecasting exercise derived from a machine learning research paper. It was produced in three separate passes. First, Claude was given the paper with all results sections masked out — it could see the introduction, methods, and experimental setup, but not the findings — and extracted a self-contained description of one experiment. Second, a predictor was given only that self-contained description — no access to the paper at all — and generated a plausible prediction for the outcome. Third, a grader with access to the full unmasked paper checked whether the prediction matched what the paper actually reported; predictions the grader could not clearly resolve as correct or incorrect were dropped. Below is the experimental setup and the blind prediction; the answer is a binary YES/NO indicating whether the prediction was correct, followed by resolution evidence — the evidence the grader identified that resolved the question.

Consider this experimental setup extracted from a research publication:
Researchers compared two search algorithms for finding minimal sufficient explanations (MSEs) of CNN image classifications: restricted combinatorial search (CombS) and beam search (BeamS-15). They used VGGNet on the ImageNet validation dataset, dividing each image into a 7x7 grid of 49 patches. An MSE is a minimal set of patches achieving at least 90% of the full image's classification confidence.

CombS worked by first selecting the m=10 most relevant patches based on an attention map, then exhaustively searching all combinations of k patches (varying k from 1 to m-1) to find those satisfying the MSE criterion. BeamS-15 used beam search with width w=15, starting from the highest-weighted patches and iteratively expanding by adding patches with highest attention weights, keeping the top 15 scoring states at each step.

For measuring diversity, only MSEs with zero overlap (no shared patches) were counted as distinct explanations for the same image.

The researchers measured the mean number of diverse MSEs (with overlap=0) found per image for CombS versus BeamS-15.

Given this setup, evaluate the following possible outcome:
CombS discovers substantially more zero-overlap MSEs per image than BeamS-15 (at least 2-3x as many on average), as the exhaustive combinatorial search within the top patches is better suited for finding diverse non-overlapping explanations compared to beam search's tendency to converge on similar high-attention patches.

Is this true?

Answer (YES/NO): NO